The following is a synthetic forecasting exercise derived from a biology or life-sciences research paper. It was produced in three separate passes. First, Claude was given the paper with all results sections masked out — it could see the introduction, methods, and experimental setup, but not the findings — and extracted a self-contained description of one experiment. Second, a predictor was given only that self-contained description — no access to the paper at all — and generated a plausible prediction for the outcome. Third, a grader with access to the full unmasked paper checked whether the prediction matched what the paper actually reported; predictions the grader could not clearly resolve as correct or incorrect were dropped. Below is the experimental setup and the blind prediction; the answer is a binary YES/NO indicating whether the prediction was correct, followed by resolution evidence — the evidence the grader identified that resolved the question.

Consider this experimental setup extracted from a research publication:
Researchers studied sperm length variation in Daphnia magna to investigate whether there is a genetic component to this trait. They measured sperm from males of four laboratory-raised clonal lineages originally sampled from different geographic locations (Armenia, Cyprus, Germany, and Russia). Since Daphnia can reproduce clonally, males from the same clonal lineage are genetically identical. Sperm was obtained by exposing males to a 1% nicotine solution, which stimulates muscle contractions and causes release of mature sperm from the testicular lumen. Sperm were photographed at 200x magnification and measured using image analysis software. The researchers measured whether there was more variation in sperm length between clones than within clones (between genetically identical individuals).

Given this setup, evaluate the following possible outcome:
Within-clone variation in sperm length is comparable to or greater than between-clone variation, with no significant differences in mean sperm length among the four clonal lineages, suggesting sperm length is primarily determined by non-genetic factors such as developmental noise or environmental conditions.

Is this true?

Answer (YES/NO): NO